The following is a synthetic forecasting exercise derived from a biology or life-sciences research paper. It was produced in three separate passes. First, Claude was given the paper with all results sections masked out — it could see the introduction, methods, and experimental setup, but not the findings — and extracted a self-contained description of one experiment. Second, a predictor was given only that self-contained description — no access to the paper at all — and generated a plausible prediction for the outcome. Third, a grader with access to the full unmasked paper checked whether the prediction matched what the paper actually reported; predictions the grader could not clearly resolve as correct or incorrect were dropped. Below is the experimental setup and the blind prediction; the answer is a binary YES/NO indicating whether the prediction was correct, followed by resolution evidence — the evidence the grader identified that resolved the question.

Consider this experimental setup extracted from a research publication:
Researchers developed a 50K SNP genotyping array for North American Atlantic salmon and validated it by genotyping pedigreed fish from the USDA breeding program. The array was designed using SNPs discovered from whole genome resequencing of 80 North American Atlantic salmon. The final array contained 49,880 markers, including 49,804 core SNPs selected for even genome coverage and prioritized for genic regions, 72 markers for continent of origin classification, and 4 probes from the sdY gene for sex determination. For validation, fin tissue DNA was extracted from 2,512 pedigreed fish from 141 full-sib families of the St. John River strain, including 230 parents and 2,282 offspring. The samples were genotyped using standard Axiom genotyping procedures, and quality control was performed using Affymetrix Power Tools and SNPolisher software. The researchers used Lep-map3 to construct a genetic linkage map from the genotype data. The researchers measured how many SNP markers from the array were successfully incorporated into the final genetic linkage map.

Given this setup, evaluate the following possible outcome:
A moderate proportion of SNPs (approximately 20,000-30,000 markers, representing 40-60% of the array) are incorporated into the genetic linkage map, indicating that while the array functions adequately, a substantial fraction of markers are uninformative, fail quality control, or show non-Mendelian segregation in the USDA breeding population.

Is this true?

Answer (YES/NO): NO